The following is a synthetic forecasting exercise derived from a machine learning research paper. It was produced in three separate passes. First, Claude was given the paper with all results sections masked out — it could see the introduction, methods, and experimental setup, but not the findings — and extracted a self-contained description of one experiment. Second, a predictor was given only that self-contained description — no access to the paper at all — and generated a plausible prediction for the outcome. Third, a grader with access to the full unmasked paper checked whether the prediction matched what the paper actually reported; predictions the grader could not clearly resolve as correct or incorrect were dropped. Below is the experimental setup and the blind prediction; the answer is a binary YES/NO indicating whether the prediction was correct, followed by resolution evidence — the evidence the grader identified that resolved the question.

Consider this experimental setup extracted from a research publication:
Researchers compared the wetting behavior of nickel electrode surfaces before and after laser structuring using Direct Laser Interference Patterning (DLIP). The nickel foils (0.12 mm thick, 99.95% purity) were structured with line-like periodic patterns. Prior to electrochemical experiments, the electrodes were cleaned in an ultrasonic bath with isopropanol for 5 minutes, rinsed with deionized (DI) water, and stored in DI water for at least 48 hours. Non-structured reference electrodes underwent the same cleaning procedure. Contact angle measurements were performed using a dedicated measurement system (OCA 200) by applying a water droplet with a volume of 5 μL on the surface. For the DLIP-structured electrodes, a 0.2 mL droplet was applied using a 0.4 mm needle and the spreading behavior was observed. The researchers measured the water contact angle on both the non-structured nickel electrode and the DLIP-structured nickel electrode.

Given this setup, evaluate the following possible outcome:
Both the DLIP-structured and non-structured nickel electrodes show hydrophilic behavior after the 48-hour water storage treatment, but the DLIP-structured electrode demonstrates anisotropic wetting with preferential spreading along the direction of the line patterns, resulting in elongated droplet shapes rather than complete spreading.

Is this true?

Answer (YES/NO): NO